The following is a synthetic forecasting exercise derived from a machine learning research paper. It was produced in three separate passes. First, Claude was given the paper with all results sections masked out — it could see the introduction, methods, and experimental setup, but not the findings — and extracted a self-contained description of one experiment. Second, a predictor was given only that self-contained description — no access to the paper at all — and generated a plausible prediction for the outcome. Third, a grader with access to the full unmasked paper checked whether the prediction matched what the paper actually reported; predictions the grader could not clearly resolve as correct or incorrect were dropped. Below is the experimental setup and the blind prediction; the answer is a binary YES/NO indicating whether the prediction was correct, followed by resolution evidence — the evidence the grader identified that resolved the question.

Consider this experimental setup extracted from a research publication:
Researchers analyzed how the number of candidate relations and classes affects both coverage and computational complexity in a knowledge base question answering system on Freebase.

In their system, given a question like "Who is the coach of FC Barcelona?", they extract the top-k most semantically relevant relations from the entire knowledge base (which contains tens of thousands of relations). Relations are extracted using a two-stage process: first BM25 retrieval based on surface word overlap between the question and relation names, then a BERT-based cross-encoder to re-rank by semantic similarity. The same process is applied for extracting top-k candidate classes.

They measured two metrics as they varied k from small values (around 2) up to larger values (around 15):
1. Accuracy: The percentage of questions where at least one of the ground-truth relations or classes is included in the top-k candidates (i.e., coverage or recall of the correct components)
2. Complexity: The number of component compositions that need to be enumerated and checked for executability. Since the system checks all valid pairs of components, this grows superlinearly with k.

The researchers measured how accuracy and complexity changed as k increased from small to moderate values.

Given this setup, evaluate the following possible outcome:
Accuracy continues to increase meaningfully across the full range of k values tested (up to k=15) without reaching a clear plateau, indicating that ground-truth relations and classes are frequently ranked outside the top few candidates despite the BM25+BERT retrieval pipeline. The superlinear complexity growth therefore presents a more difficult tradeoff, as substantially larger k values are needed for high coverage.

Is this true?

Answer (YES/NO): NO